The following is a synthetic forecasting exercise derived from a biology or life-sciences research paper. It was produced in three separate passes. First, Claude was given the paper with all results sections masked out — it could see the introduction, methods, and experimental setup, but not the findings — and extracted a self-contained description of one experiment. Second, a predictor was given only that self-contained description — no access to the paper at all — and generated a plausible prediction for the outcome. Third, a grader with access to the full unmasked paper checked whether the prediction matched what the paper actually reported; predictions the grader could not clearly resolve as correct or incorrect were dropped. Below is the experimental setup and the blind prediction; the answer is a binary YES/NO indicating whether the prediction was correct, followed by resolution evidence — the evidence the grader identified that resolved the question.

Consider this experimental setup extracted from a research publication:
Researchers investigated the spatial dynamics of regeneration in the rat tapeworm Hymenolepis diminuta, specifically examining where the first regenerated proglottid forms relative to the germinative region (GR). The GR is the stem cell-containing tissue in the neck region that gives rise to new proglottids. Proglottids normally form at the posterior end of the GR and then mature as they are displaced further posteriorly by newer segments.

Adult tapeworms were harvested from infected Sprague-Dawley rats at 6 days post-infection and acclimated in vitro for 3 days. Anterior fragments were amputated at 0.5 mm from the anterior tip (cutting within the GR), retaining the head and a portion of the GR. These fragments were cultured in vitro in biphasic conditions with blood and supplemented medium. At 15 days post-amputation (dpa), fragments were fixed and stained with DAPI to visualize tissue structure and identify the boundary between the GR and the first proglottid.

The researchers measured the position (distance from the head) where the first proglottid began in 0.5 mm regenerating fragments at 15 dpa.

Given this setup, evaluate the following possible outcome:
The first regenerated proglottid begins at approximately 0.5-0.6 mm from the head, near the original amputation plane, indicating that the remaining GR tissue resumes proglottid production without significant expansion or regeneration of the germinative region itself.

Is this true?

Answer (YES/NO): NO